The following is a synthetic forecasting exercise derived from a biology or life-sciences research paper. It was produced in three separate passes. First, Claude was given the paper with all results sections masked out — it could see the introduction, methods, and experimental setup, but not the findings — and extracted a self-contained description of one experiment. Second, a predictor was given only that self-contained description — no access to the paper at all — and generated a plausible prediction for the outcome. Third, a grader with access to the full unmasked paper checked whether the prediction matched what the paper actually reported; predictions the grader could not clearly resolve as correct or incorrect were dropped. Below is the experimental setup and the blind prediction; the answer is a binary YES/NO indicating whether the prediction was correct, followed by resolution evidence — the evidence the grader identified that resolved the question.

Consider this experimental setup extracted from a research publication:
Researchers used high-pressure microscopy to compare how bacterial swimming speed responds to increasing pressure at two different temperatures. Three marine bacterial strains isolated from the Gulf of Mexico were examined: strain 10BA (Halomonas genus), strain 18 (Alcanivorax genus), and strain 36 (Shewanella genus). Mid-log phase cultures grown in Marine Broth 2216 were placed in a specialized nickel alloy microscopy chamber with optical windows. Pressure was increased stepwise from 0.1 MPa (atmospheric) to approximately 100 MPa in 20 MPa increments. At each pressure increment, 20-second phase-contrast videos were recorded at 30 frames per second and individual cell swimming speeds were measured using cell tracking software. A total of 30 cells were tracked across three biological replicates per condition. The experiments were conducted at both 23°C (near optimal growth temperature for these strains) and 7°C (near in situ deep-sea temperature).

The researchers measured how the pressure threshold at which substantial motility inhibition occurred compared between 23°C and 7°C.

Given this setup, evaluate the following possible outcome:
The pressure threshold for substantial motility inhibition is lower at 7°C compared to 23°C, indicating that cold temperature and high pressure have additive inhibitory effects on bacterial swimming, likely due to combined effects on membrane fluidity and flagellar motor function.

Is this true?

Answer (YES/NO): YES